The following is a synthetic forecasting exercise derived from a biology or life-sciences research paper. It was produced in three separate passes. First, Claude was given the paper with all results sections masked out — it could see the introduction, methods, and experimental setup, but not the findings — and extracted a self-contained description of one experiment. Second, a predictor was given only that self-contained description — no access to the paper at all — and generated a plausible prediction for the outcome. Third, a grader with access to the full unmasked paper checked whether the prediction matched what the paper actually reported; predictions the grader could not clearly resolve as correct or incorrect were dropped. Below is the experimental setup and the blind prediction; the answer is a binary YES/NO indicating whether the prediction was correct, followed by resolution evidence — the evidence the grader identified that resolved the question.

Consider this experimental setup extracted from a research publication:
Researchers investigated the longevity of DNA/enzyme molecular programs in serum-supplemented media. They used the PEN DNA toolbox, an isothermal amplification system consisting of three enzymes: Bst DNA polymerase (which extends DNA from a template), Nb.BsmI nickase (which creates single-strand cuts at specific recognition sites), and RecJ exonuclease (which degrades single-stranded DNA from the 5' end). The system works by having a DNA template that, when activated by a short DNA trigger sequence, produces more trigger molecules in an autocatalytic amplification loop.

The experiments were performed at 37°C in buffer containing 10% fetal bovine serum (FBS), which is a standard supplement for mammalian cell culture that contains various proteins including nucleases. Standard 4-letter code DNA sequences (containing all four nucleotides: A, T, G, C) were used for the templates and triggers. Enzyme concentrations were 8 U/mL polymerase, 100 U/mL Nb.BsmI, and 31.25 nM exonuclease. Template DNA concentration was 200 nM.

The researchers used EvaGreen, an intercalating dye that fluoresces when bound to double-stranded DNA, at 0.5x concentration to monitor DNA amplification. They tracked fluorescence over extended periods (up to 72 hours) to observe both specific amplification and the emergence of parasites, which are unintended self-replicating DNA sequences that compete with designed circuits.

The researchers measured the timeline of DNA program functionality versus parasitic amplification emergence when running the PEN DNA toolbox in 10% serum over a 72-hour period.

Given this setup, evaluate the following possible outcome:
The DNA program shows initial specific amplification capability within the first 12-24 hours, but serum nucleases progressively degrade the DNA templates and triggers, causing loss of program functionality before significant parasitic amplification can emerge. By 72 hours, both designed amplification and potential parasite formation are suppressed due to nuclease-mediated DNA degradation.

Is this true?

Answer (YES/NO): NO